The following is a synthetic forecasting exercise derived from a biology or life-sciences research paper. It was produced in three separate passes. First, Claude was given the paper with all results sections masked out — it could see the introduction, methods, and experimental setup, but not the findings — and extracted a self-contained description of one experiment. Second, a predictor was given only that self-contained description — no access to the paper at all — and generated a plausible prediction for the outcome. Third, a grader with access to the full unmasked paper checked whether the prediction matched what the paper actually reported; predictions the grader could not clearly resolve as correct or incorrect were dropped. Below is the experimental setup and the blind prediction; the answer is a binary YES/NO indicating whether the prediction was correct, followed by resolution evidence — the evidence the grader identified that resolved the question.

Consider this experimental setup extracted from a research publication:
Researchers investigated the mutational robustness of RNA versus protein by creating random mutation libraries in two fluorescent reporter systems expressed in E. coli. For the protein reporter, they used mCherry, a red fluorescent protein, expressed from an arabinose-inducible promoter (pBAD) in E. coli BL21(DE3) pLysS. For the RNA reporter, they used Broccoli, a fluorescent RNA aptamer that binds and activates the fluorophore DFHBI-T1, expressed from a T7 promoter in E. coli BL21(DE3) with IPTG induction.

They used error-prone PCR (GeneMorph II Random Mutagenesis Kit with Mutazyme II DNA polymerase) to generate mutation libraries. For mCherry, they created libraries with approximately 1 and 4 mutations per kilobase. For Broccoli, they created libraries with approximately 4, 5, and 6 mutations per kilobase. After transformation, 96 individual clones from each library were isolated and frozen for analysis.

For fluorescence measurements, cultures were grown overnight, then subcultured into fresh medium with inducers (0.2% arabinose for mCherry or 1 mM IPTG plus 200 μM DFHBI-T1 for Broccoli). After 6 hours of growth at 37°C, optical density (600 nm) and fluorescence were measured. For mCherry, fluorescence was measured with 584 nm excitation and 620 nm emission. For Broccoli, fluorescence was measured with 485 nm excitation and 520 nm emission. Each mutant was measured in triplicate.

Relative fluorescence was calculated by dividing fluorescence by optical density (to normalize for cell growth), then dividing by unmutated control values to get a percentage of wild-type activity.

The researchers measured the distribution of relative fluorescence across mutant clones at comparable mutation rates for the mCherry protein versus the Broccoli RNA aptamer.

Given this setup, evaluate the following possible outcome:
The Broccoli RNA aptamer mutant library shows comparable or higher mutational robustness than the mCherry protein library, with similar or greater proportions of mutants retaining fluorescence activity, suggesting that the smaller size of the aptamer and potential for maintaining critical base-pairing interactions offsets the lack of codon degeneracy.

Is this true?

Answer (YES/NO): YES